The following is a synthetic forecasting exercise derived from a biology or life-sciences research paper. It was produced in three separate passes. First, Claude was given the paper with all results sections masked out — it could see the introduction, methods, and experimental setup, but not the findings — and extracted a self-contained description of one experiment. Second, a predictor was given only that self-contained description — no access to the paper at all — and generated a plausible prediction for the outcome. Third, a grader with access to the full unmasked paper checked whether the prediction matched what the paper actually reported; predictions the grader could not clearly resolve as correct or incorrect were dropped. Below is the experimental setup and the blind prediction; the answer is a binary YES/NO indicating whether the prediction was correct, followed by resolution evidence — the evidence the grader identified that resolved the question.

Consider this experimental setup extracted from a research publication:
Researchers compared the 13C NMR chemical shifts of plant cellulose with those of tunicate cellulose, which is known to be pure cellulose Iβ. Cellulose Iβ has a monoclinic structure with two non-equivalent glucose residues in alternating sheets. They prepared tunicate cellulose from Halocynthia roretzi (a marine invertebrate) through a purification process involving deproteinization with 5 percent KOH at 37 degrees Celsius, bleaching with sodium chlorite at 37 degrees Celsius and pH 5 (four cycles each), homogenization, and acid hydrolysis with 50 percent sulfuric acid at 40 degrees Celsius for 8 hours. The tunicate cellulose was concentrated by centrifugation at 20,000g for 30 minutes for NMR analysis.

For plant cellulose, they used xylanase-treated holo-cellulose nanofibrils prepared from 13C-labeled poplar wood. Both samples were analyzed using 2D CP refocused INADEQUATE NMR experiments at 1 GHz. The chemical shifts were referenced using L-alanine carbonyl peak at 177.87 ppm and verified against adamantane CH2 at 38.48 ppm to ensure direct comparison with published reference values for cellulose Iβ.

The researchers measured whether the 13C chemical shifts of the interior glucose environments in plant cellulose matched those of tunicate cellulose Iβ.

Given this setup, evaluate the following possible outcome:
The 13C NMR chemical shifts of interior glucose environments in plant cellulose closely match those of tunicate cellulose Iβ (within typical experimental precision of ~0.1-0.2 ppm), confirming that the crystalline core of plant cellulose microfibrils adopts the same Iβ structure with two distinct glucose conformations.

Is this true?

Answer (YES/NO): YES